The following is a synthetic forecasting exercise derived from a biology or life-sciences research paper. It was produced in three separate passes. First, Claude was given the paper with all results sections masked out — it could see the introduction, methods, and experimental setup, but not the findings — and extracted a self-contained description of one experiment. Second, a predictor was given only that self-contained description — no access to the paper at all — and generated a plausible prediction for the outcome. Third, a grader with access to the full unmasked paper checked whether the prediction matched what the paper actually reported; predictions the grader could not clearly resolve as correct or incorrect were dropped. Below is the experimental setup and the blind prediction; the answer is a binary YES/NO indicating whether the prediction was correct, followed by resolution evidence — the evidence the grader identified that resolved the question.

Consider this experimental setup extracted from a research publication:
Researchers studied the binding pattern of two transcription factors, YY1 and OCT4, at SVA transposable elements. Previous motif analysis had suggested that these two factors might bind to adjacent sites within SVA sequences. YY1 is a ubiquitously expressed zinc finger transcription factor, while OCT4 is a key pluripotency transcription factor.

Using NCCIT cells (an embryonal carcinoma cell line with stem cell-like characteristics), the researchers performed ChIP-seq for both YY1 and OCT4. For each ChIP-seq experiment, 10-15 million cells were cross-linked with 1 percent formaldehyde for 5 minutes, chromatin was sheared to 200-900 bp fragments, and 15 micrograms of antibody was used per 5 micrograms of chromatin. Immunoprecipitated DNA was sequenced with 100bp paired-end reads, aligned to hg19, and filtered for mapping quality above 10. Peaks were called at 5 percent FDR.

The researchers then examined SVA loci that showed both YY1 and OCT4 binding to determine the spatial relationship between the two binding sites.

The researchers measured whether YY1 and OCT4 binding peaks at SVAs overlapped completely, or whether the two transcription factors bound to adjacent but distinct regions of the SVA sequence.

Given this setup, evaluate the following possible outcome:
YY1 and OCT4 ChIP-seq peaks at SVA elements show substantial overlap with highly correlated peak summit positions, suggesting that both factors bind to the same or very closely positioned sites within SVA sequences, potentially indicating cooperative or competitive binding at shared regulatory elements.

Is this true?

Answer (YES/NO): NO